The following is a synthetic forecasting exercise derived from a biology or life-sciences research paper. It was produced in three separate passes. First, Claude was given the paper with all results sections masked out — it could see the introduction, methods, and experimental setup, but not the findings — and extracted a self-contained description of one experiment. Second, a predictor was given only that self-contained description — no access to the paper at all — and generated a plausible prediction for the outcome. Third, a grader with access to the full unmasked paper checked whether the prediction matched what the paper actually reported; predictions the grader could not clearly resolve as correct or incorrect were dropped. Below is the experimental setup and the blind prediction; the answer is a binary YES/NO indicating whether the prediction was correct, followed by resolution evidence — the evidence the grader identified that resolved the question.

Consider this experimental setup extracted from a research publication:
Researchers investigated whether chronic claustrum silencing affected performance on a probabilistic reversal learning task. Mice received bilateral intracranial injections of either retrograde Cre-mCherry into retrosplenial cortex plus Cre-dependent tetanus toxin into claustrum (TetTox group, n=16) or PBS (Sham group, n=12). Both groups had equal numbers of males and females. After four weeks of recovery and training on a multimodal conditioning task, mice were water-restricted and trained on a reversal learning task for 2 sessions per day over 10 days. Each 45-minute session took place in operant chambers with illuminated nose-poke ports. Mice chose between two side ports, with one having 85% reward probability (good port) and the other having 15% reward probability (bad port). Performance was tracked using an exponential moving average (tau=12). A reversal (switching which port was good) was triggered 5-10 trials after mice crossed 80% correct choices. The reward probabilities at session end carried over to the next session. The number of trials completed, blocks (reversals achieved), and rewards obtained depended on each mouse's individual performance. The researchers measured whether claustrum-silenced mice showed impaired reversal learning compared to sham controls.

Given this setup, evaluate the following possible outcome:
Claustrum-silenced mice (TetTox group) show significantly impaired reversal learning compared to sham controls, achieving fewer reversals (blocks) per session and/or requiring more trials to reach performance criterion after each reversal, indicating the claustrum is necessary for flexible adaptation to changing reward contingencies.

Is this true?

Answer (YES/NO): NO